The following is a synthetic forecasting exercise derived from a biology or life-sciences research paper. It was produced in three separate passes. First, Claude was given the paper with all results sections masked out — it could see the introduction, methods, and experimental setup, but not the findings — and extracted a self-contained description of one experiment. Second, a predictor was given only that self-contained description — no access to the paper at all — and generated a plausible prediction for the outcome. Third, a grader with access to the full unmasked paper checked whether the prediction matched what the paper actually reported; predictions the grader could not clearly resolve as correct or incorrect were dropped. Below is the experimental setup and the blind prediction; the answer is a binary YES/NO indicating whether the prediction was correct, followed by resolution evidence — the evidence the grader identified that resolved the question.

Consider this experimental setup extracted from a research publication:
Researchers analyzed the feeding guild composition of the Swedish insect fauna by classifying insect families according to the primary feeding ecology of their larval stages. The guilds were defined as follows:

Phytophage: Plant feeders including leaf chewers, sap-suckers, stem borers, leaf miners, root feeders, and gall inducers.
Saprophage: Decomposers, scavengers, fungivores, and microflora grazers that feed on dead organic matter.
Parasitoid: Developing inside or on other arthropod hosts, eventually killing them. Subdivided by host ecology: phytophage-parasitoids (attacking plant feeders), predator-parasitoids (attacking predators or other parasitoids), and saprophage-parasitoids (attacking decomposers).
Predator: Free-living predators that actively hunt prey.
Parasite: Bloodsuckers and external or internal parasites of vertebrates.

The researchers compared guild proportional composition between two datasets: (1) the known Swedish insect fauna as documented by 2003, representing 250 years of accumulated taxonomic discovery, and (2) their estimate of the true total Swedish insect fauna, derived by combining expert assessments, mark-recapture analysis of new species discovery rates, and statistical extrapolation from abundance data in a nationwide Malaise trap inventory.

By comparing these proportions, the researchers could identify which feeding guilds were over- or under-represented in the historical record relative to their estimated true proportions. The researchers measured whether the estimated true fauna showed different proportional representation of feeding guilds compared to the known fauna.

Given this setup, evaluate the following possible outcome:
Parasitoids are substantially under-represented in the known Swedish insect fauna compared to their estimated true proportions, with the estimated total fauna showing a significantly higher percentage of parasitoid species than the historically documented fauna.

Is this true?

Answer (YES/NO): YES